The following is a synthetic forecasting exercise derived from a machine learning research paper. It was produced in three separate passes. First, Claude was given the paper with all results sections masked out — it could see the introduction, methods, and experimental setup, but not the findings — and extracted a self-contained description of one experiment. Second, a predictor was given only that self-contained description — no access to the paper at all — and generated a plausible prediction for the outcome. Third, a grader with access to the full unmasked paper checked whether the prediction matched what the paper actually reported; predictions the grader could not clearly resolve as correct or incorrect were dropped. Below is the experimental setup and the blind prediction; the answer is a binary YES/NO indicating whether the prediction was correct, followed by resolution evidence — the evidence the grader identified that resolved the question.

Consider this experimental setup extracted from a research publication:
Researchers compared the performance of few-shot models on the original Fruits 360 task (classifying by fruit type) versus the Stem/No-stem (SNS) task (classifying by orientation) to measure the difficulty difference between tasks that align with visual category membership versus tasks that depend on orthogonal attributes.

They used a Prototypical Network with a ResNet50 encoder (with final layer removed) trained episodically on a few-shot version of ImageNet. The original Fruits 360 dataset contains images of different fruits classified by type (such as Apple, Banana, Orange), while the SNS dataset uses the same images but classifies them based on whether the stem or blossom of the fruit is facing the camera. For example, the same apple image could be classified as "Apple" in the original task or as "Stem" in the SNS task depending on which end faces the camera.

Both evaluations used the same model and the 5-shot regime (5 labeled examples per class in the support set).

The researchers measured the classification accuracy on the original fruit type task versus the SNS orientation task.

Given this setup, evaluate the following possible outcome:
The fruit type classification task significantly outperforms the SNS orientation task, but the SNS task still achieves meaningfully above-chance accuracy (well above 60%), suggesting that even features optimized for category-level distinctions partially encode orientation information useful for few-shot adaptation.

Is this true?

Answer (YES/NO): YES